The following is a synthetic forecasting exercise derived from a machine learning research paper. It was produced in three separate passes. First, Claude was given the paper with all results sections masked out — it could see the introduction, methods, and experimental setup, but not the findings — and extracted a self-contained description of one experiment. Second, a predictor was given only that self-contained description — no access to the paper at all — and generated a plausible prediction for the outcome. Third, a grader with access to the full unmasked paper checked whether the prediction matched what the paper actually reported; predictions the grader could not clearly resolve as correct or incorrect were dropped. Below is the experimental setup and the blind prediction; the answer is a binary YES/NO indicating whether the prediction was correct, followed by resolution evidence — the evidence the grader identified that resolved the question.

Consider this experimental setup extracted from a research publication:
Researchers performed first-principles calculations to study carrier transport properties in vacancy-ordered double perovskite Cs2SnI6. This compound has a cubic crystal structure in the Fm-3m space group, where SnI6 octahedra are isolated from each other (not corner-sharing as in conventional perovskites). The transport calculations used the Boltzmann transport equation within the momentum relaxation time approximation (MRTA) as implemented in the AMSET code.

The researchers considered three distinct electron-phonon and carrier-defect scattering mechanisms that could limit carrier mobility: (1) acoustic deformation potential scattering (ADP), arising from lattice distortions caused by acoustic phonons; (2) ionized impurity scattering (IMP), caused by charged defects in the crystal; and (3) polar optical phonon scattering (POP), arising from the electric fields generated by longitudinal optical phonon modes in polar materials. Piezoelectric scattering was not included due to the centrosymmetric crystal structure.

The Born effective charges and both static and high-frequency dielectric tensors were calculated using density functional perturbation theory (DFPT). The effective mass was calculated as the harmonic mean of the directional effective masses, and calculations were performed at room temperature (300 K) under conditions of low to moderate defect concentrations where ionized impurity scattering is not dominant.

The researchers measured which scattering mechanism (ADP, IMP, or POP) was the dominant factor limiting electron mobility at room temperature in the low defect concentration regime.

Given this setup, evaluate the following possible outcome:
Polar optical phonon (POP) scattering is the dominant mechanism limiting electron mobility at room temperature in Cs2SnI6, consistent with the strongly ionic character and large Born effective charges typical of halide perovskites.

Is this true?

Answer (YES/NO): YES